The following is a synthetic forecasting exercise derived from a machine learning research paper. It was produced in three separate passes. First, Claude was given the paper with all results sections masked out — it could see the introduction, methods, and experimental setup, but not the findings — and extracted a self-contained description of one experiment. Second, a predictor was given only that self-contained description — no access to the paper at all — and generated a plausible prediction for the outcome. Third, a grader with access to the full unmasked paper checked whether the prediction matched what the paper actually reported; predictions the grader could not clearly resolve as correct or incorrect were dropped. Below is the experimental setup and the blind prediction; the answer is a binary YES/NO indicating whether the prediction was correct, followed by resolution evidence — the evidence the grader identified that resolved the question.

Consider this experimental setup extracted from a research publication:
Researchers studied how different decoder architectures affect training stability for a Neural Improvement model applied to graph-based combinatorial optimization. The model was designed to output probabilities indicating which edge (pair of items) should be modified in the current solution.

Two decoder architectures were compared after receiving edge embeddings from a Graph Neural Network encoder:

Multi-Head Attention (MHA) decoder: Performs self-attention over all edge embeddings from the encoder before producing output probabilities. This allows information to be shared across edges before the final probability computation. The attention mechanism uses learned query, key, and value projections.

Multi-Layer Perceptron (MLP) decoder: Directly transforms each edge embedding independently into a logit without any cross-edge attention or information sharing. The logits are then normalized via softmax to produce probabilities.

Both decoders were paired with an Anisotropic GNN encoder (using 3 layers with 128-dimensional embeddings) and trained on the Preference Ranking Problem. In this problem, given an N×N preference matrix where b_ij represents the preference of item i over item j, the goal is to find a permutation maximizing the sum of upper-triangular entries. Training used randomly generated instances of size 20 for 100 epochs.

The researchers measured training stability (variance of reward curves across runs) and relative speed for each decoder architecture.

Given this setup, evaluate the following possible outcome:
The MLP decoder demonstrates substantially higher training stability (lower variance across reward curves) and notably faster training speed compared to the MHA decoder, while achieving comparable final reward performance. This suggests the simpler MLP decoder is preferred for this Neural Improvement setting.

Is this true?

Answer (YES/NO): NO